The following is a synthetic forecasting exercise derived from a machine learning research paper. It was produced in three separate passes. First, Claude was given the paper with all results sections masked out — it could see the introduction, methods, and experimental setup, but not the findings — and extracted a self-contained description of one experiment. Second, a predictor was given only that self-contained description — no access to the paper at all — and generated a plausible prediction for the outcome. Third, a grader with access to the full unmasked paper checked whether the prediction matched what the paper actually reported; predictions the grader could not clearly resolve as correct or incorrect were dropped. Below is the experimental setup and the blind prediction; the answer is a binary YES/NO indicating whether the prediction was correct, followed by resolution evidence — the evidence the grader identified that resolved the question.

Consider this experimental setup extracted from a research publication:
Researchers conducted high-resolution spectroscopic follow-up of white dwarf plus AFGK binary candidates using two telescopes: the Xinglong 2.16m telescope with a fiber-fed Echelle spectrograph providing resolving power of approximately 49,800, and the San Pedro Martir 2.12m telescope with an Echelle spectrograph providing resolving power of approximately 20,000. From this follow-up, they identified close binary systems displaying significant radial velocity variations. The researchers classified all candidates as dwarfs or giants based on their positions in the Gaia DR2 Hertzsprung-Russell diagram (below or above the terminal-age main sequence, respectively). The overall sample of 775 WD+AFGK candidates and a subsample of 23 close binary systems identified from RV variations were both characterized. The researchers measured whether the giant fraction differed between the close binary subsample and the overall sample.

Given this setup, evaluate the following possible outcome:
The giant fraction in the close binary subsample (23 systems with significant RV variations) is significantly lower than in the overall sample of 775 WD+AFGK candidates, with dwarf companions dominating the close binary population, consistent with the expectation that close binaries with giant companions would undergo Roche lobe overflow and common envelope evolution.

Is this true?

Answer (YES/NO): NO